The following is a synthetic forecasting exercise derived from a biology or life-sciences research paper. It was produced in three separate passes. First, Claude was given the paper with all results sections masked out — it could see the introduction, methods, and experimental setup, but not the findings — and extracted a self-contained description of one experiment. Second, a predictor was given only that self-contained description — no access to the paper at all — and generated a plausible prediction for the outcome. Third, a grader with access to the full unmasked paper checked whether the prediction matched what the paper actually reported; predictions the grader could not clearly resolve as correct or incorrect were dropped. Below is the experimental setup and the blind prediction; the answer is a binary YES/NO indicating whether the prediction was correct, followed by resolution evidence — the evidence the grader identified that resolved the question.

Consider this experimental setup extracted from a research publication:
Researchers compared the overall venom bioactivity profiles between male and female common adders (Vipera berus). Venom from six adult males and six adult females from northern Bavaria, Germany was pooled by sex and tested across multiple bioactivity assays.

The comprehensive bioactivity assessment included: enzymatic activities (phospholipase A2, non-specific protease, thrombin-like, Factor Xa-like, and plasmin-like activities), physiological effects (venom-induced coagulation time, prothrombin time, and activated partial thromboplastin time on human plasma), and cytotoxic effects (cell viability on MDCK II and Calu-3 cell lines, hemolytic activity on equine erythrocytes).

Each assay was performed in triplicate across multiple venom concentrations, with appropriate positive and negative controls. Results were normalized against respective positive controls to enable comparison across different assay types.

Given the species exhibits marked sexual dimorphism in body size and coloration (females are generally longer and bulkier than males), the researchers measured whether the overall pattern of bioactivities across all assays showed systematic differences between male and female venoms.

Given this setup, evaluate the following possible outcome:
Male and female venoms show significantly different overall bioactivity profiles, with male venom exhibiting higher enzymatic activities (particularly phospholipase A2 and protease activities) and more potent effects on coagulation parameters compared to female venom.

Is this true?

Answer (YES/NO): NO